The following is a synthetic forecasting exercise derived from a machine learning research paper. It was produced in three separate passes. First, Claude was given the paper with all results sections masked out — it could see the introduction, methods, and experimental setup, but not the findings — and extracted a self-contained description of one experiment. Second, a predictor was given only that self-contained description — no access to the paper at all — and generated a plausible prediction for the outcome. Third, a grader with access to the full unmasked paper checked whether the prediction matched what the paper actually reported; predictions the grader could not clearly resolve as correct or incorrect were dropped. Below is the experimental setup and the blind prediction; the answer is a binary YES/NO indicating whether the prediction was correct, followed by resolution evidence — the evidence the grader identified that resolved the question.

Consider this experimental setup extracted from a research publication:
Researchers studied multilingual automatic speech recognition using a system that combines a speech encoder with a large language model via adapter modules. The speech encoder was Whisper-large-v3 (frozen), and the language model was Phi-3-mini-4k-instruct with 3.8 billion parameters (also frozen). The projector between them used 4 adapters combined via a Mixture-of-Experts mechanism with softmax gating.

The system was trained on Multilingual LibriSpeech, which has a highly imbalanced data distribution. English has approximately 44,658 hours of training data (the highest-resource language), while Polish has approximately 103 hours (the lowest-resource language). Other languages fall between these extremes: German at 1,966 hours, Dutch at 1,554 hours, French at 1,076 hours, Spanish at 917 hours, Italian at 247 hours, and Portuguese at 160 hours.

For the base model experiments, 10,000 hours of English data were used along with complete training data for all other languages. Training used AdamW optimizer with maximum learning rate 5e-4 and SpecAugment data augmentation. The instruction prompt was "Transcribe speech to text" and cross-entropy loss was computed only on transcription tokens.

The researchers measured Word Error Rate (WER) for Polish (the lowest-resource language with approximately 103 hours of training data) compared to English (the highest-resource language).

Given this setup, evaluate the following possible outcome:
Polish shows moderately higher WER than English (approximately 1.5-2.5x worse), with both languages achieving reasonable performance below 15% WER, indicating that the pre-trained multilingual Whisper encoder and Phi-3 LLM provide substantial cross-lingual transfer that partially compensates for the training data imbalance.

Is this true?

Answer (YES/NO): YES